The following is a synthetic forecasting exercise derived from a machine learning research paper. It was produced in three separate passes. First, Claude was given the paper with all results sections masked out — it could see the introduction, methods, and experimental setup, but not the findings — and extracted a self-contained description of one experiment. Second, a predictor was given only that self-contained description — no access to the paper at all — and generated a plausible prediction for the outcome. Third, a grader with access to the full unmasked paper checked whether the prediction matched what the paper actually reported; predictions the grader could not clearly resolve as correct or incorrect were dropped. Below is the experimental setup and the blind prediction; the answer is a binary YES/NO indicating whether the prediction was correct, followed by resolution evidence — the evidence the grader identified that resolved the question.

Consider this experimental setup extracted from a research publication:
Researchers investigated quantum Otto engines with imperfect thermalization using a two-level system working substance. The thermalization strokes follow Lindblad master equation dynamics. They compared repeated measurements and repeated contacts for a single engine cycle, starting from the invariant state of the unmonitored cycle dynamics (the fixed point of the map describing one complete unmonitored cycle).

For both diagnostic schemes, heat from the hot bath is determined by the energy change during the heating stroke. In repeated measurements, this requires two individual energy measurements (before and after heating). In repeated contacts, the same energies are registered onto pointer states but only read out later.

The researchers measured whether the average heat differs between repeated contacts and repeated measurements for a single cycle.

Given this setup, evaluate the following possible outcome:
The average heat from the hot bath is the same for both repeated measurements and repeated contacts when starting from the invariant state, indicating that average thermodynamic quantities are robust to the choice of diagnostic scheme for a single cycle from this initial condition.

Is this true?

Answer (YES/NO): YES